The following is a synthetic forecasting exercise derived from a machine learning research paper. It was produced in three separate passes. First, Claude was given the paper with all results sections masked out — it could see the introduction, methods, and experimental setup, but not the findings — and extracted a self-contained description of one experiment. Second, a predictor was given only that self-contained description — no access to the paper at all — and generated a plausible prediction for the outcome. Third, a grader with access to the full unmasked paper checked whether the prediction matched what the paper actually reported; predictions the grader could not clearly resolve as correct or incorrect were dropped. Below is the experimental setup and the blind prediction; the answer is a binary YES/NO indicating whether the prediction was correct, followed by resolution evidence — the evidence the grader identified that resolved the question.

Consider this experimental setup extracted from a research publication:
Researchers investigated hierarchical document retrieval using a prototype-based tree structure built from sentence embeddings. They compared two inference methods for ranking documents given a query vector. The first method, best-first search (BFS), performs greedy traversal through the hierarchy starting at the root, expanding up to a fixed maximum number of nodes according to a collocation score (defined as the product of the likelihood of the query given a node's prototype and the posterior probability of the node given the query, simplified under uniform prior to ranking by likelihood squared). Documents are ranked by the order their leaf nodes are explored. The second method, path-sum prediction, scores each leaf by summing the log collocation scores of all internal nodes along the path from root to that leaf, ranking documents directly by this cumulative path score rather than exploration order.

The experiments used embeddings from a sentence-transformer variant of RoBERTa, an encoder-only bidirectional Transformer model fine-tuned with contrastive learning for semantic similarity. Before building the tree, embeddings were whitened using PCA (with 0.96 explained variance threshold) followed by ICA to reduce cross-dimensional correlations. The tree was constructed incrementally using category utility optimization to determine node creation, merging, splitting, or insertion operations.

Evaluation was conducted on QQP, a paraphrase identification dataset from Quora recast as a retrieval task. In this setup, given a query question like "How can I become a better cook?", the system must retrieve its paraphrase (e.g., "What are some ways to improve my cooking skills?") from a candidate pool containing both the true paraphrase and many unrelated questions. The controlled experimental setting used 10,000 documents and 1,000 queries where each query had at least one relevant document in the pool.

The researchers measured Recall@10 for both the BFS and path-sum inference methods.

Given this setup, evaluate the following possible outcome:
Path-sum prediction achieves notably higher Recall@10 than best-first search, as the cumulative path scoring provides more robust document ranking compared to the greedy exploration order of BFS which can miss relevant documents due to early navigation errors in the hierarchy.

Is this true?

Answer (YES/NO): NO